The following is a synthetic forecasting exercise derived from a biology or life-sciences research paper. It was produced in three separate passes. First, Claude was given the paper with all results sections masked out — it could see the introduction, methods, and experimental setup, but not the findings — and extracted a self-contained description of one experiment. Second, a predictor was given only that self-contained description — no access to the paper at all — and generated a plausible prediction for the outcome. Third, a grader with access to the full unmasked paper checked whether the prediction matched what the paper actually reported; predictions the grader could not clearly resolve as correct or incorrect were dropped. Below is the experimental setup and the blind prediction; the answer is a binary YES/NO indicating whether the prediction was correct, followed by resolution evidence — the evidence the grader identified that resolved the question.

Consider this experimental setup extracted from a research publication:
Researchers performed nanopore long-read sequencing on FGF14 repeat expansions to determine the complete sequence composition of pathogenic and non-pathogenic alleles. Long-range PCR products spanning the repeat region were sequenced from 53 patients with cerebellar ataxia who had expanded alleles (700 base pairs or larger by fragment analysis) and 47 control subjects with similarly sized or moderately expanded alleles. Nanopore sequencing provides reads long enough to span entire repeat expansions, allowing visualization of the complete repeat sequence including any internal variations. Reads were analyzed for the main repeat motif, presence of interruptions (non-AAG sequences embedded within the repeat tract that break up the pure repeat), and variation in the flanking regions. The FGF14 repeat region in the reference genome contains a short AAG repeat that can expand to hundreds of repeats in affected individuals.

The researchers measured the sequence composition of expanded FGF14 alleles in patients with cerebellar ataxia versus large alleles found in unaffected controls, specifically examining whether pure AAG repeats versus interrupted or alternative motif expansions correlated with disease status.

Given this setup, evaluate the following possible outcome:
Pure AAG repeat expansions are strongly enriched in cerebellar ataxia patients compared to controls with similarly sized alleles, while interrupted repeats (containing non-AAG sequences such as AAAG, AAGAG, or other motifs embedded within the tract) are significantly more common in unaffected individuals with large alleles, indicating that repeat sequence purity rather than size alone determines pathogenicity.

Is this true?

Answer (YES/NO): YES